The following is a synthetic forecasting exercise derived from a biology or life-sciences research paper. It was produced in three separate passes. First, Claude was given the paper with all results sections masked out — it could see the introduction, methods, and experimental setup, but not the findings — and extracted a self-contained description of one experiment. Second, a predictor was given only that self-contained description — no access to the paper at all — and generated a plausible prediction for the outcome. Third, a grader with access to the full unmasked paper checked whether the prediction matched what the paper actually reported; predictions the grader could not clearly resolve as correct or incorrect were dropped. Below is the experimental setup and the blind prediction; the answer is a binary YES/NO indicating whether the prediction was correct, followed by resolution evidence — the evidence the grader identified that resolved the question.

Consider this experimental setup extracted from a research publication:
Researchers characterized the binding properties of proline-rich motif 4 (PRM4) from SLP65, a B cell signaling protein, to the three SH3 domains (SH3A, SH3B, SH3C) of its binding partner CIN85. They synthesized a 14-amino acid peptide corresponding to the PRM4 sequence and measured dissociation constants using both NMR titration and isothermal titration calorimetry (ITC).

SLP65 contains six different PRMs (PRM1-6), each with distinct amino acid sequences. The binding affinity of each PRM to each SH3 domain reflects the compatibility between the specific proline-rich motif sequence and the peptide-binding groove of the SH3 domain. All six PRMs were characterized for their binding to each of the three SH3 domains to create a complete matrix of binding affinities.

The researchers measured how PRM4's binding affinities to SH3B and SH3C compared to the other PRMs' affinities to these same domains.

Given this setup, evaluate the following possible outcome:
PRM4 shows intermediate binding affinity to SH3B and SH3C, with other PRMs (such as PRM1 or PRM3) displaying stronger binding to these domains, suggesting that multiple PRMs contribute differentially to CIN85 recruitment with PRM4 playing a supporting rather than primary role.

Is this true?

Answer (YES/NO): NO